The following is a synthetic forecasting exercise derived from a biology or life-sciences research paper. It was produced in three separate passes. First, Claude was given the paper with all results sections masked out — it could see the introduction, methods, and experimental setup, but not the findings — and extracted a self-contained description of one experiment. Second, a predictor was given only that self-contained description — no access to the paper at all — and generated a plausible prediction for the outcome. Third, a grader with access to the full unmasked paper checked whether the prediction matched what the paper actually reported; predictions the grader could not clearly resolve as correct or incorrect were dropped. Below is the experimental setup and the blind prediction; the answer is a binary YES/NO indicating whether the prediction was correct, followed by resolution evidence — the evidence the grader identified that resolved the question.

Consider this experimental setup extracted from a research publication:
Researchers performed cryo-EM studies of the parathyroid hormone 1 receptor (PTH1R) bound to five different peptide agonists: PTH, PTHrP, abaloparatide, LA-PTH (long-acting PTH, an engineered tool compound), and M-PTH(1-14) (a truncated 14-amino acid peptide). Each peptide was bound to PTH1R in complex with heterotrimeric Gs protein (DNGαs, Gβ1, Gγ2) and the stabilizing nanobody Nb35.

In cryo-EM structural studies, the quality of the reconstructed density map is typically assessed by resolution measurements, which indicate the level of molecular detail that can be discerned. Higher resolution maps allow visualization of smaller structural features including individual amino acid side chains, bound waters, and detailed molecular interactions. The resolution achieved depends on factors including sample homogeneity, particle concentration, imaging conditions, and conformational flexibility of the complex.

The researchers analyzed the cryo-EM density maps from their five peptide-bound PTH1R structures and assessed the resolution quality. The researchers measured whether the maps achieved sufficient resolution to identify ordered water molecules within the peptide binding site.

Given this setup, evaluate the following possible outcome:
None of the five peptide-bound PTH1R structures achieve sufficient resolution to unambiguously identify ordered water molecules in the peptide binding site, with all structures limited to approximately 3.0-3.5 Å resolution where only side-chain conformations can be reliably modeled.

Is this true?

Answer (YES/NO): NO